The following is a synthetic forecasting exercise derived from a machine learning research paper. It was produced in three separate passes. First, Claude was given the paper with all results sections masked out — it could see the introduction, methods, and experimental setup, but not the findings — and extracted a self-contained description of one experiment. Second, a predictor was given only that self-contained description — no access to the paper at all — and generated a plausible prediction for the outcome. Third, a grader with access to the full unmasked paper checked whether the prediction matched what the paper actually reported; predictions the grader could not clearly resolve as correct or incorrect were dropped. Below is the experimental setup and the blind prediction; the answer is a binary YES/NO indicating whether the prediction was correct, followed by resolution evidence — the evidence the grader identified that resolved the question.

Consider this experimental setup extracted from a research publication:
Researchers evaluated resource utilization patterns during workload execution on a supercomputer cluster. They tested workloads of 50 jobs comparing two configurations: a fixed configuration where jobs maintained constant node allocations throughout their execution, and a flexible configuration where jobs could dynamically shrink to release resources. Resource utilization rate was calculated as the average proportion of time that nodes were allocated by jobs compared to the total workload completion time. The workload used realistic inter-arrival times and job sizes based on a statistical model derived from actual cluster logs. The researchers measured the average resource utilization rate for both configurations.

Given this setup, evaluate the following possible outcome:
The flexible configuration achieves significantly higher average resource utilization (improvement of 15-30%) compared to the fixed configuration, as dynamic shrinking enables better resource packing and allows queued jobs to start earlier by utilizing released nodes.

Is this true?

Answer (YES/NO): NO